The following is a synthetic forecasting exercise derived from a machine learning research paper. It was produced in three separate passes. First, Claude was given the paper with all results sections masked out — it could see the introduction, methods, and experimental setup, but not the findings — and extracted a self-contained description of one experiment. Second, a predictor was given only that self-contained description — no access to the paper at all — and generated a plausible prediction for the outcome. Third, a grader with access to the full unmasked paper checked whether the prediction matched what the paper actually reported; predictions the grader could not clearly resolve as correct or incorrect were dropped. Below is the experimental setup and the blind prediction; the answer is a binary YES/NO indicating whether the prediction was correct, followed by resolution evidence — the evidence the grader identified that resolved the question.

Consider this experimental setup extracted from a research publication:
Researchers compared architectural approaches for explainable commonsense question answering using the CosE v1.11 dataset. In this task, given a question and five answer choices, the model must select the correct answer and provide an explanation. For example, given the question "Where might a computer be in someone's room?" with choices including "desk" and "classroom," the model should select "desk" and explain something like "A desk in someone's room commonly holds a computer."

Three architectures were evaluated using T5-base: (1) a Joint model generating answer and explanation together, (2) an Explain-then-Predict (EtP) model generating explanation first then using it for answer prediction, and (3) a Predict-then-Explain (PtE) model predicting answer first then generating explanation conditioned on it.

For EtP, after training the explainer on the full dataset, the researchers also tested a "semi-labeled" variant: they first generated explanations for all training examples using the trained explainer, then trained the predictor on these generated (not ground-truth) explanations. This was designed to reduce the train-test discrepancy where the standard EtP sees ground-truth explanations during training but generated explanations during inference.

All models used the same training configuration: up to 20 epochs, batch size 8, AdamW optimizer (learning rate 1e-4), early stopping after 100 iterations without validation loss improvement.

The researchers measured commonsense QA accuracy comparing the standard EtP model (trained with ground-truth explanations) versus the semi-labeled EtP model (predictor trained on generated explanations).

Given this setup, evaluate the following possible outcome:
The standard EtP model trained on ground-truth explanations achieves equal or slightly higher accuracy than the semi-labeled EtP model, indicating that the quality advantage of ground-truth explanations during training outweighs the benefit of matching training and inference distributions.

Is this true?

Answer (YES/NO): NO